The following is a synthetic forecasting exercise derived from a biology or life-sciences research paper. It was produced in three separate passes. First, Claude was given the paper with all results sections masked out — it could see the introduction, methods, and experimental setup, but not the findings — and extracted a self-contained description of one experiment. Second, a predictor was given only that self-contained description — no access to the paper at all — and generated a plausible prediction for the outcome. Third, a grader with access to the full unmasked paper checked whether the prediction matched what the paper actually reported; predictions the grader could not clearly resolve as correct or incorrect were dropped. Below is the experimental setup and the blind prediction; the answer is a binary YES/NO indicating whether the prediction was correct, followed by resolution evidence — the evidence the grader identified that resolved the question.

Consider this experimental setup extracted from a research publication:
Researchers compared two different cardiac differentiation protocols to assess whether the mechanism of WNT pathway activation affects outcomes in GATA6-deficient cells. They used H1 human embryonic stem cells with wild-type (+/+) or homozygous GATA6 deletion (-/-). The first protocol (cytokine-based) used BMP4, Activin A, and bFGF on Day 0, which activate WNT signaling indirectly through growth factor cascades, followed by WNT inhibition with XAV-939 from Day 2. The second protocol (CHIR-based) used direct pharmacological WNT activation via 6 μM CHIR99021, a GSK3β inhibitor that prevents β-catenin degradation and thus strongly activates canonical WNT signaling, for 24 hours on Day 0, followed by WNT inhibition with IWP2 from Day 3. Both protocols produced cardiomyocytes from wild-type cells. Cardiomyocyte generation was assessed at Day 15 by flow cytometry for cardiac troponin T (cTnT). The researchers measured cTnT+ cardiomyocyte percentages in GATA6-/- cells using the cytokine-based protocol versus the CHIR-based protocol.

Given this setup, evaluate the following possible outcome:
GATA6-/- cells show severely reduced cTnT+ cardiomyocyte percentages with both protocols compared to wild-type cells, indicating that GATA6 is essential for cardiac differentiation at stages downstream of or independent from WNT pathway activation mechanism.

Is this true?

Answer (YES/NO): YES